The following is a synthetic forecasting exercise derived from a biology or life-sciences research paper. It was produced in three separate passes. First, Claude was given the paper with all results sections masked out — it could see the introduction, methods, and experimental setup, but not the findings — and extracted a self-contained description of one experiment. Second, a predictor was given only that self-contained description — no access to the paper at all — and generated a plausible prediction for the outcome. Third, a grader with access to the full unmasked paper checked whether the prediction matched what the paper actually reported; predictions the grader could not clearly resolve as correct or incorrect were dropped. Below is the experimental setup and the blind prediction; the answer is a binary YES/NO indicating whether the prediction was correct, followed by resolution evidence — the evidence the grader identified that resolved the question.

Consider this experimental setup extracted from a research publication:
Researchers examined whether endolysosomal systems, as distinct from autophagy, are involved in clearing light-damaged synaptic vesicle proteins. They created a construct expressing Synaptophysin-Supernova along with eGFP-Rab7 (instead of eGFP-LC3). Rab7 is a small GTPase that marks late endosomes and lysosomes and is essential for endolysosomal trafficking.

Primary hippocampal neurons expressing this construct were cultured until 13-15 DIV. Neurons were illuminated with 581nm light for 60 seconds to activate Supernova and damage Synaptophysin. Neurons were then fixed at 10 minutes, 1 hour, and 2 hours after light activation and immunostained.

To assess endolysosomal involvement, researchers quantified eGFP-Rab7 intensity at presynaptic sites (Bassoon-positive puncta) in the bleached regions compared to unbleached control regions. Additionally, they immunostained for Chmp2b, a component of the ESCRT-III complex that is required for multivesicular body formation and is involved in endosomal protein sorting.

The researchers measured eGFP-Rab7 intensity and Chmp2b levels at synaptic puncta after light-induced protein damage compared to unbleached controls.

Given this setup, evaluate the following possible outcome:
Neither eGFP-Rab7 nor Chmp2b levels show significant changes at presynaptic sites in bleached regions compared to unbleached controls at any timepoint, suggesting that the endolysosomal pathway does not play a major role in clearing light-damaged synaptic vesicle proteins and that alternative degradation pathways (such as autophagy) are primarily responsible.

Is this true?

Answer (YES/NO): NO